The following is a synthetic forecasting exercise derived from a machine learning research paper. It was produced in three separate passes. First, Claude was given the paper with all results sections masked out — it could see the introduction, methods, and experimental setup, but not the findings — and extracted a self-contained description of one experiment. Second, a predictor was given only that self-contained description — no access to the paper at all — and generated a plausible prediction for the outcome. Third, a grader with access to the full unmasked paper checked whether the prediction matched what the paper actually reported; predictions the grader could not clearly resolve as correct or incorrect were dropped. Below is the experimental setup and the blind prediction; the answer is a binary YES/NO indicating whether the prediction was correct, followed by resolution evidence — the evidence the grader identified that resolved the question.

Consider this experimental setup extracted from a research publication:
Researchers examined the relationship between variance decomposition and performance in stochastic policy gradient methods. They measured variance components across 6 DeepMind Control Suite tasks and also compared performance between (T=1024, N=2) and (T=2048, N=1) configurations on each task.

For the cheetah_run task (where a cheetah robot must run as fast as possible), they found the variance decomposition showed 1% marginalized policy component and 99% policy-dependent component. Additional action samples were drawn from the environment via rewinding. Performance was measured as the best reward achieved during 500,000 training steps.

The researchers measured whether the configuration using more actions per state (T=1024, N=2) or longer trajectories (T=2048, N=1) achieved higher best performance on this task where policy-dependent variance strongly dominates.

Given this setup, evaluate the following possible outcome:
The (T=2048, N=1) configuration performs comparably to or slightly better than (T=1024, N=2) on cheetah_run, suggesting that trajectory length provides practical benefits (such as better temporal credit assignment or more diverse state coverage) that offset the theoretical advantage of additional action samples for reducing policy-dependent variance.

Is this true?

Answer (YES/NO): NO